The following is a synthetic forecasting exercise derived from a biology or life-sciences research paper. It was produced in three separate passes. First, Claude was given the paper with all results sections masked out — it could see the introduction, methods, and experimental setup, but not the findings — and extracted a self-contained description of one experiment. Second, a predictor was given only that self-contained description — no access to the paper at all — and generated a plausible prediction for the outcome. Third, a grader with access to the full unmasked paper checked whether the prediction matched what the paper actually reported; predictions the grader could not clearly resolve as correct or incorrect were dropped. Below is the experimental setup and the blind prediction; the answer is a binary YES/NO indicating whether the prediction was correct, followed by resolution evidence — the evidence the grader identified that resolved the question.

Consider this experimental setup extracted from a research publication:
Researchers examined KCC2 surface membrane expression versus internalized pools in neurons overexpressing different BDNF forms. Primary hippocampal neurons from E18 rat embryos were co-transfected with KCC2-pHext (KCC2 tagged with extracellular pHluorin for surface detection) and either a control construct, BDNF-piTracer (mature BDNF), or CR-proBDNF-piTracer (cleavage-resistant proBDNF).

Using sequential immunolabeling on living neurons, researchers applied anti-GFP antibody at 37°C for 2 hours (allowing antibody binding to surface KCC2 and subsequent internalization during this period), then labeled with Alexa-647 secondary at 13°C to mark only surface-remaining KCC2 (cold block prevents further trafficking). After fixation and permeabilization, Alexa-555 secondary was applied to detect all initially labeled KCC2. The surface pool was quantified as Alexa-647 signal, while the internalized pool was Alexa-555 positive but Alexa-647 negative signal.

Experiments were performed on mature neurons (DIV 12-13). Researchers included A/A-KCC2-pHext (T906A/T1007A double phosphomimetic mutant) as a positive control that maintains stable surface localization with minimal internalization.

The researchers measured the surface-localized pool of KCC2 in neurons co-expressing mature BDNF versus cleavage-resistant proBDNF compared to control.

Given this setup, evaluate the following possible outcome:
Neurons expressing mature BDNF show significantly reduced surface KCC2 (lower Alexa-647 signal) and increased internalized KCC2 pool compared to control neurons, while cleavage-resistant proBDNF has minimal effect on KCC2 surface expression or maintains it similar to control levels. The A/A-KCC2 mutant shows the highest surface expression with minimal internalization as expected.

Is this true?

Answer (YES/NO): NO